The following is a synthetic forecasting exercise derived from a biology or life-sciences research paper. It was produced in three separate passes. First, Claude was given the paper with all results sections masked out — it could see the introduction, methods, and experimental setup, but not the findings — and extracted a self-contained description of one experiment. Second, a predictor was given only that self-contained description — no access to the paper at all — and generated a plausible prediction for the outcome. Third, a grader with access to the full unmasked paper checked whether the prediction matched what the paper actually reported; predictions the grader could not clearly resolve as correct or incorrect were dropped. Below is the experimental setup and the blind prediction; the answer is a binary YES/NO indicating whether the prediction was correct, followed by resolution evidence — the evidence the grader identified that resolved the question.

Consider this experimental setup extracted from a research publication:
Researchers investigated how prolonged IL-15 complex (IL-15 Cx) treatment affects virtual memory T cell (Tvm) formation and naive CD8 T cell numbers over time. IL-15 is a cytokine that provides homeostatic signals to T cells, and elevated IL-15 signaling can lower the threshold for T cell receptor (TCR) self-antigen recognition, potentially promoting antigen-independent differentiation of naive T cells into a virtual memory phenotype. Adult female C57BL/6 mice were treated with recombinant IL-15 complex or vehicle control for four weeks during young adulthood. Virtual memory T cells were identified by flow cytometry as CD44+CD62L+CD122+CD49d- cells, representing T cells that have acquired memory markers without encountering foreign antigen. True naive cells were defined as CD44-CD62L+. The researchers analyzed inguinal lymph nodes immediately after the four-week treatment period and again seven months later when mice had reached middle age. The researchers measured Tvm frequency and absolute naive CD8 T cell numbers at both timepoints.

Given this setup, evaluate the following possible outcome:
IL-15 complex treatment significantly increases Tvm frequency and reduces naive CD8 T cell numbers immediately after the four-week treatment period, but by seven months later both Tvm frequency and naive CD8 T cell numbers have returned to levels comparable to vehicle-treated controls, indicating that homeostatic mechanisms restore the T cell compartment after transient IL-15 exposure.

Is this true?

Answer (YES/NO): NO